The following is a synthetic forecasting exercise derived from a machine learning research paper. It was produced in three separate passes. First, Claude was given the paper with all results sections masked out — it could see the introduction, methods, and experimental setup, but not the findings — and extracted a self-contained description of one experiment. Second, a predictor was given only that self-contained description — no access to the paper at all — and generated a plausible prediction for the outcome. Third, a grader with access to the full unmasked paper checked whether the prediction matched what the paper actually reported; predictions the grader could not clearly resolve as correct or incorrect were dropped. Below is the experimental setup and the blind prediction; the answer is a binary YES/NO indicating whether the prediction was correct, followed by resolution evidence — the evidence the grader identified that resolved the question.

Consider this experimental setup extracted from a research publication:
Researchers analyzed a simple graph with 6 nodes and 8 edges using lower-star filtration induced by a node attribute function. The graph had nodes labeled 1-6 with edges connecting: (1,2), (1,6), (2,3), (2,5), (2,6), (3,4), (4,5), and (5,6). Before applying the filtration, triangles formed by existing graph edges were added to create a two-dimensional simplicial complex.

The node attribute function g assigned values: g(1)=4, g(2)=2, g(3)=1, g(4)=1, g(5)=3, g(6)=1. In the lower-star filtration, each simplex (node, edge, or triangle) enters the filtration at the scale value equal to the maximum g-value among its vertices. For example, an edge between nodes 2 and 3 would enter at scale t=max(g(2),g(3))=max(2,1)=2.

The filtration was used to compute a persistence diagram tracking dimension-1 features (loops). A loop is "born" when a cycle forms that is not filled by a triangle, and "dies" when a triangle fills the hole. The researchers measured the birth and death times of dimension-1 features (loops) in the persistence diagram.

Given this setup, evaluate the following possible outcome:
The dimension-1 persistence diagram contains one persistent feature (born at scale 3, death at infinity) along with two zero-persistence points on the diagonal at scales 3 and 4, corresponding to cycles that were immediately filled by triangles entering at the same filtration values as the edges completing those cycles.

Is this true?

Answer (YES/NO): NO